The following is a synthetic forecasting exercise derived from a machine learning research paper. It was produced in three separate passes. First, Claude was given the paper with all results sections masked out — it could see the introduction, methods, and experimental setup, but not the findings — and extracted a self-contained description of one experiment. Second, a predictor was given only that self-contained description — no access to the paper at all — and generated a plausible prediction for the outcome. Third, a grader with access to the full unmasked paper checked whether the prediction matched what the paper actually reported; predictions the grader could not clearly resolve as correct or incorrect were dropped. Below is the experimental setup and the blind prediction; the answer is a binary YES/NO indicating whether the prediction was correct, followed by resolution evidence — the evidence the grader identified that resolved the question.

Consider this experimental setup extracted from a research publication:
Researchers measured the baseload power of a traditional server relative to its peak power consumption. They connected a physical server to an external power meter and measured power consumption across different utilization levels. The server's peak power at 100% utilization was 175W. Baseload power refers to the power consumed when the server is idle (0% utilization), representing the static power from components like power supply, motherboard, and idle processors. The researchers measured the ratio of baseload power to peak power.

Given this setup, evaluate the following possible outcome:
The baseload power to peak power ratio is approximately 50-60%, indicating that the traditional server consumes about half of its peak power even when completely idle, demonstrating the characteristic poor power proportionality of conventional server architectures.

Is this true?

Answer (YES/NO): YES